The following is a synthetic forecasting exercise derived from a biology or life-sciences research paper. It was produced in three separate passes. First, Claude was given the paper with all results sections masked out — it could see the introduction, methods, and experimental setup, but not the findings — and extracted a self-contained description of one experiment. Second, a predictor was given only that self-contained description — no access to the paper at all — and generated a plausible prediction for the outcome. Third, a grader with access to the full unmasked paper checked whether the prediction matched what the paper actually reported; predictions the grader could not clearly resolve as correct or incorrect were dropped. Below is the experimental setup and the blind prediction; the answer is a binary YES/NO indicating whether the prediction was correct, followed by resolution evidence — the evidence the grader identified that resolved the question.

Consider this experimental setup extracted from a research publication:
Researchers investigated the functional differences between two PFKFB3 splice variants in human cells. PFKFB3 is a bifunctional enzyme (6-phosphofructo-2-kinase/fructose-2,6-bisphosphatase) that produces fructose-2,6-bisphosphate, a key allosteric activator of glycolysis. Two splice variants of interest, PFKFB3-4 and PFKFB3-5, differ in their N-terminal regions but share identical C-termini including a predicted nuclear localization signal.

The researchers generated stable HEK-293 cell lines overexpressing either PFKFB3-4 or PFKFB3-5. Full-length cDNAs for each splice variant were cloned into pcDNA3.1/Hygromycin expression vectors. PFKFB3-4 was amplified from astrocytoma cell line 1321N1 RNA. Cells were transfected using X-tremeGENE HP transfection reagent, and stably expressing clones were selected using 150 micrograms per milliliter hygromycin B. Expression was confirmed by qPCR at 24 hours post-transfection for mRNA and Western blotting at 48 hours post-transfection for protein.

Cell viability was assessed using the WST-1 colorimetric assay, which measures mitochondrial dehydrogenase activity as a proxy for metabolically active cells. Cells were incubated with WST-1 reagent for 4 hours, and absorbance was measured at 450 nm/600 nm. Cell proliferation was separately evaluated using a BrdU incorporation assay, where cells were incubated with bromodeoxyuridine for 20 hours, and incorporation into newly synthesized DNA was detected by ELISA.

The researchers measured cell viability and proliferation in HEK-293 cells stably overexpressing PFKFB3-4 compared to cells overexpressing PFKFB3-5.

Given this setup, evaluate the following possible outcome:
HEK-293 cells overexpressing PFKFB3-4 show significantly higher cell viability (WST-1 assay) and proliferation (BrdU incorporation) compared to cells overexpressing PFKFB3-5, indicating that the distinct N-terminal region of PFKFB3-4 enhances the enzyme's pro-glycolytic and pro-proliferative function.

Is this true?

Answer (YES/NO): YES